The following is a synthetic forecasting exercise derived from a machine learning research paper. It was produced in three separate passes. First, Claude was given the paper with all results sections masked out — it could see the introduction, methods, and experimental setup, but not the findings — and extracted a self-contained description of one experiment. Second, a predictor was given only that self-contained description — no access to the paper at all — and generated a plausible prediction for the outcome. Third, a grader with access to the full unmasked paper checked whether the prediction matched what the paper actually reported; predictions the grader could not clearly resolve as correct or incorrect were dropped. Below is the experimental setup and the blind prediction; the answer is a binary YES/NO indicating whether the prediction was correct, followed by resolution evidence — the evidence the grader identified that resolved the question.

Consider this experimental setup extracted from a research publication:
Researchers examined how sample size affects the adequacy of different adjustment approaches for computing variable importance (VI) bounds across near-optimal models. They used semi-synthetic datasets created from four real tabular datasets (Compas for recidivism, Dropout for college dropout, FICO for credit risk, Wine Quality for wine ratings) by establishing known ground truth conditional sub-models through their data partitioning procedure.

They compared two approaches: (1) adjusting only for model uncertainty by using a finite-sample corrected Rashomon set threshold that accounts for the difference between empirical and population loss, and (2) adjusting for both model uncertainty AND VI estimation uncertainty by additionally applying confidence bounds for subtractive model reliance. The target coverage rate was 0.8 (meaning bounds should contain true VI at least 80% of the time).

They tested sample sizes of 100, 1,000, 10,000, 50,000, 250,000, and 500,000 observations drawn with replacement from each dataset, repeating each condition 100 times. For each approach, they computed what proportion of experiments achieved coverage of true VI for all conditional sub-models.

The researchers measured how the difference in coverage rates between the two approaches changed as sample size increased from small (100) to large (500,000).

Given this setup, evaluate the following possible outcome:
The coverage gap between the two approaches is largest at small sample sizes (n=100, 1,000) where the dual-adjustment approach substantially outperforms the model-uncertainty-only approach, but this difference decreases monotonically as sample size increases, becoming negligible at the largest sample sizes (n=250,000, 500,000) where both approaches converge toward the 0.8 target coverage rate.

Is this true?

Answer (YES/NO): NO